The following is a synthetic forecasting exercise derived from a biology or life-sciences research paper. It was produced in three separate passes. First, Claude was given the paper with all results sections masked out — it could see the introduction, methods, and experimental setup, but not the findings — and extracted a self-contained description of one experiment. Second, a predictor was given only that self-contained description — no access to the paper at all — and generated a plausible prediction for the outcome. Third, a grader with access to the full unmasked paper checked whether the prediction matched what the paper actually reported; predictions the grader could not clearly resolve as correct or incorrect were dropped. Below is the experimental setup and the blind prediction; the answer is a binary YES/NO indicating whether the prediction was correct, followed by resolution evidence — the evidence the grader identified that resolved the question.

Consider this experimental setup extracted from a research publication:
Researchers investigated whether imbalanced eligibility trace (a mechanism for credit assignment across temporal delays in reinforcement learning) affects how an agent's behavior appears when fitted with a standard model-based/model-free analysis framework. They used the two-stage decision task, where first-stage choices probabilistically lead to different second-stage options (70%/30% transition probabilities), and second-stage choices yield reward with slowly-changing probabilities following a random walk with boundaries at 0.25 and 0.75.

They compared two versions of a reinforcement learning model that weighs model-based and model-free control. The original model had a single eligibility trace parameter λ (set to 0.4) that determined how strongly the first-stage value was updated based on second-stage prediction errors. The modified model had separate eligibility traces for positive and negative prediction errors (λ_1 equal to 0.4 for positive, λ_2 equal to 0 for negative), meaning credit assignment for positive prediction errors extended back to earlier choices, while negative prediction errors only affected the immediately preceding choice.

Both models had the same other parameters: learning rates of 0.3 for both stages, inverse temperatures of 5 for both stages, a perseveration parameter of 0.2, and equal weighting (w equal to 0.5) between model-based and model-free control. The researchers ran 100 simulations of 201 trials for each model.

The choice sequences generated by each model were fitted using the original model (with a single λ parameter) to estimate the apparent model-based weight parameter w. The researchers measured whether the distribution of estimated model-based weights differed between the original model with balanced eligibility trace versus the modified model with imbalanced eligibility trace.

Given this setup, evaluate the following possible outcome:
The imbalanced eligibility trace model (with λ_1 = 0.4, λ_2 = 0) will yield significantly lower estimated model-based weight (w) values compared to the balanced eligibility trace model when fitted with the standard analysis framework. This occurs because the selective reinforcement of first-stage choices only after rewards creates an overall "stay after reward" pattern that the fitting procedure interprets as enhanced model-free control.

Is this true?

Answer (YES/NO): NO